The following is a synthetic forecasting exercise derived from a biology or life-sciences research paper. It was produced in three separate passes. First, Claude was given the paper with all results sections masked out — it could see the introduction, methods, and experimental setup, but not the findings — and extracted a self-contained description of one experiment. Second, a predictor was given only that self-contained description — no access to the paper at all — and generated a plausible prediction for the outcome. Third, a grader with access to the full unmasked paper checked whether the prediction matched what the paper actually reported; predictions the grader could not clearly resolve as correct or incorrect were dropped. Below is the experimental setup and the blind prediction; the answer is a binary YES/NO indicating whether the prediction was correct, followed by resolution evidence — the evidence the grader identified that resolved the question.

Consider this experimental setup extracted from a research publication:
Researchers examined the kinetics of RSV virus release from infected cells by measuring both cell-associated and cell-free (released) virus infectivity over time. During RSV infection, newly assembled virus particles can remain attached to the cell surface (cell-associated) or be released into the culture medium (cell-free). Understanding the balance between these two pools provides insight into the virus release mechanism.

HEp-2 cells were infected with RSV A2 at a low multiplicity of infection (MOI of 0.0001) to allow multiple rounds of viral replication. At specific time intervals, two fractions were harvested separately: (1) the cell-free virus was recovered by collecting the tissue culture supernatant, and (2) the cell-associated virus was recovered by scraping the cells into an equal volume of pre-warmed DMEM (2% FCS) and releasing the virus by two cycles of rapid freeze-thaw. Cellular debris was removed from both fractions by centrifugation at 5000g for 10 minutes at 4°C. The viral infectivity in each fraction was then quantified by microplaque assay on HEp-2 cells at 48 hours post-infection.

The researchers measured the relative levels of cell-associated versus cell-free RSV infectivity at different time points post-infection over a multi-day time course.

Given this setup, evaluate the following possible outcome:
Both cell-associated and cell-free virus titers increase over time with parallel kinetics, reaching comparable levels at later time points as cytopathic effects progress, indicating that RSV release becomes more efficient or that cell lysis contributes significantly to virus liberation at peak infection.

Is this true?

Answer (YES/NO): NO